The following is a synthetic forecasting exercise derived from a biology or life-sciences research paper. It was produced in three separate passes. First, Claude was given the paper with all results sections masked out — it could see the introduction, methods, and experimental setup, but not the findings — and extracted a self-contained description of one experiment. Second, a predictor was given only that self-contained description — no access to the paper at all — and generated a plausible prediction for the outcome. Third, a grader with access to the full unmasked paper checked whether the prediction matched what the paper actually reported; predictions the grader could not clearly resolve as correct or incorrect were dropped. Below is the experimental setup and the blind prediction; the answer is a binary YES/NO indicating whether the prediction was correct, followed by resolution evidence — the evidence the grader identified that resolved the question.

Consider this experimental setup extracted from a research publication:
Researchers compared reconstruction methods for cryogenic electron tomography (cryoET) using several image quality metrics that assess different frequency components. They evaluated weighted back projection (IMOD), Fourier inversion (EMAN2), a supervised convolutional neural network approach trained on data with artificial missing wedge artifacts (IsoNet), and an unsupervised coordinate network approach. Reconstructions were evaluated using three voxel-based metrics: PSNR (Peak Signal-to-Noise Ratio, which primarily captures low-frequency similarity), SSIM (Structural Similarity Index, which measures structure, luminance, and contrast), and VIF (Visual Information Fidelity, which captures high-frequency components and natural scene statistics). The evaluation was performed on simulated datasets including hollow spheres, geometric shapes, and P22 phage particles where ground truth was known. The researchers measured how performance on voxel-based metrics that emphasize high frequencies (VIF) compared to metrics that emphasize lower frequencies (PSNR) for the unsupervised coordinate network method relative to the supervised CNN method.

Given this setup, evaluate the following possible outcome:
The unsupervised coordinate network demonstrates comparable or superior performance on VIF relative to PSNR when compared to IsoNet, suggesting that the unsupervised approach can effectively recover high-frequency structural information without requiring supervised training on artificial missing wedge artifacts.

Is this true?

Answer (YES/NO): NO